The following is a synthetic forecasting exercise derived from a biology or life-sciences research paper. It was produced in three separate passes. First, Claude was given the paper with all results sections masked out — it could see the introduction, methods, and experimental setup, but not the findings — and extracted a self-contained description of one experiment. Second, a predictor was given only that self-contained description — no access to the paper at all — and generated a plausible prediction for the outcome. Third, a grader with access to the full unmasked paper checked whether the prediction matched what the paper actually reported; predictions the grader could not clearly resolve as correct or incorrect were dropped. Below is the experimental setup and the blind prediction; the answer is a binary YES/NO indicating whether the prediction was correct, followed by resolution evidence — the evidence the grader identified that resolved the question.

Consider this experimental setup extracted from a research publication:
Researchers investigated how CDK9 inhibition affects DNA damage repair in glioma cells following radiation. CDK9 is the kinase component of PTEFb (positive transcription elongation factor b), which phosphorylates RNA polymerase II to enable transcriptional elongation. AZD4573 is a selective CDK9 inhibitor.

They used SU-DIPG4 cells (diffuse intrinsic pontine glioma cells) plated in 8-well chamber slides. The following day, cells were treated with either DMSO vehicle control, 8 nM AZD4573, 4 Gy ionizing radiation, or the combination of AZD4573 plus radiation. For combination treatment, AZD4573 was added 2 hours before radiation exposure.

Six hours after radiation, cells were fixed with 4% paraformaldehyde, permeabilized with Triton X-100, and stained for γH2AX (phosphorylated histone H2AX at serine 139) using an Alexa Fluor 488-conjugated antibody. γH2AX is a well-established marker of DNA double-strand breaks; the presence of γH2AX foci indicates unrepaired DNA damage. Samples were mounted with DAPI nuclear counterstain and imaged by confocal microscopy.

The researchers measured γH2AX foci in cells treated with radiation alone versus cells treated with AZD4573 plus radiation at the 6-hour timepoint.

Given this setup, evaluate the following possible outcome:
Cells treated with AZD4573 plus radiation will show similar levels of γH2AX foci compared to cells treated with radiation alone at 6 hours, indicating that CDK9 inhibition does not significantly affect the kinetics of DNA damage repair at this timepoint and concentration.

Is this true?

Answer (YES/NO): NO